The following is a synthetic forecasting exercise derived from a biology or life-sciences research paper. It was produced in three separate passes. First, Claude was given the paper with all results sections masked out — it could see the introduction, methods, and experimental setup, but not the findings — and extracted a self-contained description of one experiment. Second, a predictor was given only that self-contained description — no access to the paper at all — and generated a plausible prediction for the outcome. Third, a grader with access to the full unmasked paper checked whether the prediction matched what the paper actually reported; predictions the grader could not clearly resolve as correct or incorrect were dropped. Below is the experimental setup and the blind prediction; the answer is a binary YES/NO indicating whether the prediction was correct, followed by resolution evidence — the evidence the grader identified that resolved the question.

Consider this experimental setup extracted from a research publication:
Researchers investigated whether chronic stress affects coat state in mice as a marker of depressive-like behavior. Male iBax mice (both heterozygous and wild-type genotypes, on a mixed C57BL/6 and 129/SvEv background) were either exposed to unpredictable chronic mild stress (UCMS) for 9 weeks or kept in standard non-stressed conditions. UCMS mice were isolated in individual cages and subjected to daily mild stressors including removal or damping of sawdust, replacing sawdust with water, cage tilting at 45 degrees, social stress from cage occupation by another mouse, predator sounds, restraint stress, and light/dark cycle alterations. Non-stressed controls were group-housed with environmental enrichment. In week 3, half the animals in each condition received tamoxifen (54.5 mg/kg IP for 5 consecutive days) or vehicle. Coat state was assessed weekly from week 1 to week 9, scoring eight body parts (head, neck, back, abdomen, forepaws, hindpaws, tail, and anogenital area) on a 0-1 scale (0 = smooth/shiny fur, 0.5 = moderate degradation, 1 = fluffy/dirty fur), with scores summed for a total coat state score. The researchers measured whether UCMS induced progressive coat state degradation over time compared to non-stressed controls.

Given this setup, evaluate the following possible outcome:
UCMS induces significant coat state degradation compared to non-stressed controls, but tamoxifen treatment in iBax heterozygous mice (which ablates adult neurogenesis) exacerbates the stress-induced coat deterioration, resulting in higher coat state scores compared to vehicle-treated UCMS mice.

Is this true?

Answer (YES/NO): NO